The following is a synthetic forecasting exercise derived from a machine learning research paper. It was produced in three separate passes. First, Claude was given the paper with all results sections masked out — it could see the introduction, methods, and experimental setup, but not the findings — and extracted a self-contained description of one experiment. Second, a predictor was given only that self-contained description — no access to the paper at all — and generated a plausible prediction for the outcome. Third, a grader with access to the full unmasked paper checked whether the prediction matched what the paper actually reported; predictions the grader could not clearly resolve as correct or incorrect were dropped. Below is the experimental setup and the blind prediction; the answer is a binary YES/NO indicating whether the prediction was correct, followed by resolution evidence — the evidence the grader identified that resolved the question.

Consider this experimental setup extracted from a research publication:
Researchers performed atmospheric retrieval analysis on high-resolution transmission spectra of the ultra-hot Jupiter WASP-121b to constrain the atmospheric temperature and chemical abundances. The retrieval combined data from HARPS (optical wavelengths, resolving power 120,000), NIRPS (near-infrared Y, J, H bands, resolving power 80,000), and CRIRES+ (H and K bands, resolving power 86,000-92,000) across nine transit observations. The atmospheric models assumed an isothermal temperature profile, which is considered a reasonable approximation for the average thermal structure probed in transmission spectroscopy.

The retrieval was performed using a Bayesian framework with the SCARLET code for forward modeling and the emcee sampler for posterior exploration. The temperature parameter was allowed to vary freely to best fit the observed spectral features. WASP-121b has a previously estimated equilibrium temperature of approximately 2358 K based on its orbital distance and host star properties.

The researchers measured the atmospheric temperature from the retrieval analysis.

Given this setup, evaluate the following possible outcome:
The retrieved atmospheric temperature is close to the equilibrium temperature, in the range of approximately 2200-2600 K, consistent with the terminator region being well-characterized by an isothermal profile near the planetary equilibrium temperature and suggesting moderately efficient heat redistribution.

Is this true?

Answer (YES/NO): NO